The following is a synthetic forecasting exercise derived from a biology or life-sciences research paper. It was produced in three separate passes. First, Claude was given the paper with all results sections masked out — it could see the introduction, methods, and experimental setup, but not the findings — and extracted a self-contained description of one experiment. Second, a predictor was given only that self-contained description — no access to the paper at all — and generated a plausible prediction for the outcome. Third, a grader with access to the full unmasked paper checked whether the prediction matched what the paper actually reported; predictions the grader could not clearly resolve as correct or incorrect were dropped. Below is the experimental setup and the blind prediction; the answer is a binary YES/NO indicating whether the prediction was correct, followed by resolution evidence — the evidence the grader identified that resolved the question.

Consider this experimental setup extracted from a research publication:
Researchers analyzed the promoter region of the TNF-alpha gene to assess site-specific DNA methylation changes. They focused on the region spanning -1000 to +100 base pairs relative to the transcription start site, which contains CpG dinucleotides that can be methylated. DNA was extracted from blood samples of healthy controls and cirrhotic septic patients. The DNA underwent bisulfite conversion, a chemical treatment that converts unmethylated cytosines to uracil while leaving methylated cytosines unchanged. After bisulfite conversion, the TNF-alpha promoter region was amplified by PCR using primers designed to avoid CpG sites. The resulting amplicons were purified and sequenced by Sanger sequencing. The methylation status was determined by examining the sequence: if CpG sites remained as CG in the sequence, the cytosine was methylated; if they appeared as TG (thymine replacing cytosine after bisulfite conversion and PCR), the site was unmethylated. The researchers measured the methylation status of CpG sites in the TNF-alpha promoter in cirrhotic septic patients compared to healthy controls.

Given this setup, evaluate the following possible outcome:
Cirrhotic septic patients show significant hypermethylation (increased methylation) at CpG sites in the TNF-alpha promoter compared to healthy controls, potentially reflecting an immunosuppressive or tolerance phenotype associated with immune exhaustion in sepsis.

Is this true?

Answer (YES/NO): NO